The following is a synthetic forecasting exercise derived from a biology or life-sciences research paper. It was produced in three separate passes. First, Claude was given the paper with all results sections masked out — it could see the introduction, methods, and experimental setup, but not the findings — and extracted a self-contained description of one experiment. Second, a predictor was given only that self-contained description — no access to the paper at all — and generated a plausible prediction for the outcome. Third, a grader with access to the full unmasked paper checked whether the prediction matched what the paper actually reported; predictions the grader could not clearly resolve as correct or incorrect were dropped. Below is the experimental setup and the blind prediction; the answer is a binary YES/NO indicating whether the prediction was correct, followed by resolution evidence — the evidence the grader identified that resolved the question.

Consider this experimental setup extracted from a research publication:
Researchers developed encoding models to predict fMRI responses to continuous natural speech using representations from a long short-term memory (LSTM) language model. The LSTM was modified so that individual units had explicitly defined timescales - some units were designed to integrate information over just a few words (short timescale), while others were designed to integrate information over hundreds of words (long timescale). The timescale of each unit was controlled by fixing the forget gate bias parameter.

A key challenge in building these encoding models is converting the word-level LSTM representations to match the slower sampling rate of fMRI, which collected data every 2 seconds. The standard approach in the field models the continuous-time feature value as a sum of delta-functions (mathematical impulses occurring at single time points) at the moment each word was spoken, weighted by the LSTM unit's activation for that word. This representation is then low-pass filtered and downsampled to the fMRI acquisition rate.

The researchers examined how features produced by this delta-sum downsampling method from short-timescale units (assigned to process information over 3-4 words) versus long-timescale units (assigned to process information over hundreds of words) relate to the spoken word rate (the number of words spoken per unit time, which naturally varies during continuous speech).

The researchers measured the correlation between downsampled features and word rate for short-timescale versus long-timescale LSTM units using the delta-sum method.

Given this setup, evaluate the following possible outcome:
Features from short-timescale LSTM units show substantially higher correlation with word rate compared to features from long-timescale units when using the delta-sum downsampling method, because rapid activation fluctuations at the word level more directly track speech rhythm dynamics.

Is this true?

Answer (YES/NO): NO